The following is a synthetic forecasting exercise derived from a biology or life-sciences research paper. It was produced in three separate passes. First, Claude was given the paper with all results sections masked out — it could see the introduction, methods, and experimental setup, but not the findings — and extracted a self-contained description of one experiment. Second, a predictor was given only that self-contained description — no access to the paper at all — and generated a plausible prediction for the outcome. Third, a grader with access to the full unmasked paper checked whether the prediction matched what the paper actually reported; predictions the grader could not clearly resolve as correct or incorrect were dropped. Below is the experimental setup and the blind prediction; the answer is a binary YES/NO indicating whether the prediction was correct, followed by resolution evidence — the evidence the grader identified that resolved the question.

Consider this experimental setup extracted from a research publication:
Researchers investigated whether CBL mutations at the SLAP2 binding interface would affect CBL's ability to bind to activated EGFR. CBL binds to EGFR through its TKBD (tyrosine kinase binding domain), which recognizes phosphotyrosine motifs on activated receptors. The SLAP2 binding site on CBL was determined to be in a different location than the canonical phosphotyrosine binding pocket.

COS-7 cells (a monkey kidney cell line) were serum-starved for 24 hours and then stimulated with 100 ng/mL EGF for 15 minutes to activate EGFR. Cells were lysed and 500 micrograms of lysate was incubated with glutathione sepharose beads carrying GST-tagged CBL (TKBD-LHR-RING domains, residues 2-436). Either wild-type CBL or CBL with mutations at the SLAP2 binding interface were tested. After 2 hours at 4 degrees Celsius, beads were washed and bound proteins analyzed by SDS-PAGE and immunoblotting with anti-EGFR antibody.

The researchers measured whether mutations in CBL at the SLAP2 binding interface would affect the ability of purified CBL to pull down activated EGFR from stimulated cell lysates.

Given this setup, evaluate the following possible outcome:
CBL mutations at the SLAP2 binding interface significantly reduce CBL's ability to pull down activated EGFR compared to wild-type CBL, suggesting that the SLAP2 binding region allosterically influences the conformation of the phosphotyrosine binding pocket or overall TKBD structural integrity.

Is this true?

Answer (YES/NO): NO